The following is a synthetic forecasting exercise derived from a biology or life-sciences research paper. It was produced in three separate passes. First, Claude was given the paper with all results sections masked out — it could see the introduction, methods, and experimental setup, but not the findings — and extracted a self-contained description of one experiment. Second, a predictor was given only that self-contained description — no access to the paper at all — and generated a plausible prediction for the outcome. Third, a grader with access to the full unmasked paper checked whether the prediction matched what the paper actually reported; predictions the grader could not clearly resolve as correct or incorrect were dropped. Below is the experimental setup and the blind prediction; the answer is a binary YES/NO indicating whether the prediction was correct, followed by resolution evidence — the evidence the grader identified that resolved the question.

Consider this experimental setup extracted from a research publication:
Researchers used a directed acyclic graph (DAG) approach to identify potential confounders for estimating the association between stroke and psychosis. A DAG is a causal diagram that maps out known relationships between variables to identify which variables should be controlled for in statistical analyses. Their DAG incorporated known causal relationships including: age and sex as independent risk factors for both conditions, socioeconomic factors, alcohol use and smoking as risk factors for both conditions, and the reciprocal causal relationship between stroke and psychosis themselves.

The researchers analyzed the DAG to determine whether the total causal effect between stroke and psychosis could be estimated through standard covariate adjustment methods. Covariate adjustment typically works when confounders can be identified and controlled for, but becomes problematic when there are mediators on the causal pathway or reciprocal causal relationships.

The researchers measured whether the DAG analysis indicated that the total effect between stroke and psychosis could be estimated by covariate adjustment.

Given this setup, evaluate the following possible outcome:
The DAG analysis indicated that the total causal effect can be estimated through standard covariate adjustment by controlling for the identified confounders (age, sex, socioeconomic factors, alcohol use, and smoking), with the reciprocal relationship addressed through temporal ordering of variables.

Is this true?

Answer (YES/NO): NO